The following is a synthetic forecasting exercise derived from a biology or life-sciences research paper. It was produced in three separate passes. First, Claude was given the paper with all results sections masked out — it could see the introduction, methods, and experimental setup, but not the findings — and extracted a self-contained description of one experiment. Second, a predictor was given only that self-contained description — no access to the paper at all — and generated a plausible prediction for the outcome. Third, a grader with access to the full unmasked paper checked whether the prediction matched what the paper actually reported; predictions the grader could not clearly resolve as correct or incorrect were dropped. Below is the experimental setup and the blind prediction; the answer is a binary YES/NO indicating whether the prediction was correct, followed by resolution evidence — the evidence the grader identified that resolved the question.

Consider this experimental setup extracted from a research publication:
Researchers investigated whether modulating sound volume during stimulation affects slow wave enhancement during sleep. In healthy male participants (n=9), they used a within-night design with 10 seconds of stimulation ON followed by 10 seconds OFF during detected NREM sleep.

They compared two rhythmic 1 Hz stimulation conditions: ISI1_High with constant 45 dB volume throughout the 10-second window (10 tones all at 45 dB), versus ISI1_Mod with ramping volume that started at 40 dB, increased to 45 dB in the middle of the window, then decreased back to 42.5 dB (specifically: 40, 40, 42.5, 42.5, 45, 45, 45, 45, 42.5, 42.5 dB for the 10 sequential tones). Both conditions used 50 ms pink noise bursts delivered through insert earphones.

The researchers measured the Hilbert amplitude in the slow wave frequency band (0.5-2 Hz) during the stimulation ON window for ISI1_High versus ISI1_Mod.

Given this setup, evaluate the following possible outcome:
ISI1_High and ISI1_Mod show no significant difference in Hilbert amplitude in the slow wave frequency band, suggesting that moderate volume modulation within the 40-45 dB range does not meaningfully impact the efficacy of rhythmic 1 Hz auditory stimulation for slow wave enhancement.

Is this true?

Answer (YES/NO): NO